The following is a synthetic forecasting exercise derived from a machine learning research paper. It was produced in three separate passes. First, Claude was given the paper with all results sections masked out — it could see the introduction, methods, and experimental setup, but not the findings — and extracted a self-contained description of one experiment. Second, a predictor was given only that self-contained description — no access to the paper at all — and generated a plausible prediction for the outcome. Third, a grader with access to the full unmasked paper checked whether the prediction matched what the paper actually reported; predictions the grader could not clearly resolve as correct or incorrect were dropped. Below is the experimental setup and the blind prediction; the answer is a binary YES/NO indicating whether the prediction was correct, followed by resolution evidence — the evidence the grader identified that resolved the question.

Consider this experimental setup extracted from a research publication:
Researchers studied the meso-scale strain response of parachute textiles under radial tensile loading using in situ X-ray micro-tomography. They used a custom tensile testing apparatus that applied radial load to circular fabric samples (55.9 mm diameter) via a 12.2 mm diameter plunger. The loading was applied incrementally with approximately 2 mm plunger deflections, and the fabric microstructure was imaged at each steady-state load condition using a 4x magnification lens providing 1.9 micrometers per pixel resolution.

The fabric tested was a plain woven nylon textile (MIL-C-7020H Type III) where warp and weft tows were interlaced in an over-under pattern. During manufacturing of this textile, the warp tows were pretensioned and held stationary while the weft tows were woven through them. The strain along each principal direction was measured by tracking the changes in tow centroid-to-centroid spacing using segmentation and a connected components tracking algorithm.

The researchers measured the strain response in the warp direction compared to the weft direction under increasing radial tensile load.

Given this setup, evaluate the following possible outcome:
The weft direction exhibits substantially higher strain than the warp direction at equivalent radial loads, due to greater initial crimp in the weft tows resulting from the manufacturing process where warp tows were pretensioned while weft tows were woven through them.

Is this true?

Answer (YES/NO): NO